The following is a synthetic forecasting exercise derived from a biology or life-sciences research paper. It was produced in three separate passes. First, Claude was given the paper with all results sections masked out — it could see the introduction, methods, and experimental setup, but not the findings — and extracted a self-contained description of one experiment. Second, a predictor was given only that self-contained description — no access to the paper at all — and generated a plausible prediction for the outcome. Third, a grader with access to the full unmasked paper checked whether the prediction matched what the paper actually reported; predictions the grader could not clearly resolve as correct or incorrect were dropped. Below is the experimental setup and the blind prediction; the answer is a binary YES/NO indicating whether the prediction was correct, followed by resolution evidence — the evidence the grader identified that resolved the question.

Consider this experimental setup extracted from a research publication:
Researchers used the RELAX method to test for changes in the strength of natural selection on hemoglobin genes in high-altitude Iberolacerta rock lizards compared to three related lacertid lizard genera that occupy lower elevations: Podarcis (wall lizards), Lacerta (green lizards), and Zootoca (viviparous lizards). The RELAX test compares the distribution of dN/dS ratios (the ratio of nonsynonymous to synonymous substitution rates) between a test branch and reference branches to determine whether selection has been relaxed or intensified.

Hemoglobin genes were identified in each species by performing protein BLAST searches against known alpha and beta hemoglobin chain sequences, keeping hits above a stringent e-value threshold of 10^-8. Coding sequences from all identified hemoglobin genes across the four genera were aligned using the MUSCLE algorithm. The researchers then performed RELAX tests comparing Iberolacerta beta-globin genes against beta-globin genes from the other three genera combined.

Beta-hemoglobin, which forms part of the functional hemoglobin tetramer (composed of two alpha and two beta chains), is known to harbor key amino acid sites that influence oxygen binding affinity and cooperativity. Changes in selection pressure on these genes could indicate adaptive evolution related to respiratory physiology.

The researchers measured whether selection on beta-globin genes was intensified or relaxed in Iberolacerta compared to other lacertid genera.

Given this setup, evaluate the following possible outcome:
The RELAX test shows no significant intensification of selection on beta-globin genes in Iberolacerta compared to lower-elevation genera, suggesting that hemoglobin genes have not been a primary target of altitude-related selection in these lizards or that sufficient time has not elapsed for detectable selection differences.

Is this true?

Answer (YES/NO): YES